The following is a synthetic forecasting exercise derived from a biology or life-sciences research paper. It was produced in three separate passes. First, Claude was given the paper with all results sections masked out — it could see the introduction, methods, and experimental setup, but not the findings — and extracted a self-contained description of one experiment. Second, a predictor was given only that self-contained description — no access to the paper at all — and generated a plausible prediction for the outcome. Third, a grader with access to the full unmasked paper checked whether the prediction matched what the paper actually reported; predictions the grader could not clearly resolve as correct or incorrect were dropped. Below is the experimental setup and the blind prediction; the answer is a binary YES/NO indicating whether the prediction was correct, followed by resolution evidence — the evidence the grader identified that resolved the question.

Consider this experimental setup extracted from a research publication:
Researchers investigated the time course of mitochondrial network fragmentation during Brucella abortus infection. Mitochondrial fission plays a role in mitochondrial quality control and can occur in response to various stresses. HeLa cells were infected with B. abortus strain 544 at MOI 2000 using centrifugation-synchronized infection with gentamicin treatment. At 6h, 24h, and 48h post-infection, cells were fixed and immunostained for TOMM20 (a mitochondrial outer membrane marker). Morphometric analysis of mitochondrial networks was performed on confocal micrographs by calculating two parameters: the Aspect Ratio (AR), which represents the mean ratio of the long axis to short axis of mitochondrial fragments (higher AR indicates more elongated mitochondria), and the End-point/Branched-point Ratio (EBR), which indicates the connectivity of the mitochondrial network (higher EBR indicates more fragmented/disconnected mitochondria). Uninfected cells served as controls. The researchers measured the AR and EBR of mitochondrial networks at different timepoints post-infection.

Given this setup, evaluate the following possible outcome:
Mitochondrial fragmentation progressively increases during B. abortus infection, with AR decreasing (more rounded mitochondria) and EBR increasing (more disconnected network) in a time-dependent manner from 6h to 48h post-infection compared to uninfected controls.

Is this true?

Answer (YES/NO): NO